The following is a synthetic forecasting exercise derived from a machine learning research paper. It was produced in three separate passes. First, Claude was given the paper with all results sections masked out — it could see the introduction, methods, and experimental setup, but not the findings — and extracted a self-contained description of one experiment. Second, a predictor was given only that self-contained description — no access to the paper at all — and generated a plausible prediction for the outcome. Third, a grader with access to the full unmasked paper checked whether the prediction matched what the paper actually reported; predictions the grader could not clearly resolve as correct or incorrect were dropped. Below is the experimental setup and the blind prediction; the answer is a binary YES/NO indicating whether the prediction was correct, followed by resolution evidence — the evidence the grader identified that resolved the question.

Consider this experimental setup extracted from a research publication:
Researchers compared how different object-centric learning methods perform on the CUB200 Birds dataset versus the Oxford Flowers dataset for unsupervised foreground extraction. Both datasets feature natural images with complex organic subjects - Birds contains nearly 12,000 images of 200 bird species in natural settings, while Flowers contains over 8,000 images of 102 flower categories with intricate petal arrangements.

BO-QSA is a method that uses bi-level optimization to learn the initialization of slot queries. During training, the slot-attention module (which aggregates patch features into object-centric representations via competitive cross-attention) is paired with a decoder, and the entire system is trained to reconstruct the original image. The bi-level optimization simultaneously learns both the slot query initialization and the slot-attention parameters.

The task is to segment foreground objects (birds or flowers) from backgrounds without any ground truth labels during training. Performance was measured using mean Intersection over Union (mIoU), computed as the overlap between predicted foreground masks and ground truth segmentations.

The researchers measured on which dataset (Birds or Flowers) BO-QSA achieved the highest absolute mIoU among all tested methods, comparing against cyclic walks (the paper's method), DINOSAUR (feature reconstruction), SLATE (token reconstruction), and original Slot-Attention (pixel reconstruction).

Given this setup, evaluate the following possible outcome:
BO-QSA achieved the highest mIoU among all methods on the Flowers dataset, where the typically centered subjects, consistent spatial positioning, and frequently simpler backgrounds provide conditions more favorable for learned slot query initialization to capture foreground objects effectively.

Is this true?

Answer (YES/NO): YES